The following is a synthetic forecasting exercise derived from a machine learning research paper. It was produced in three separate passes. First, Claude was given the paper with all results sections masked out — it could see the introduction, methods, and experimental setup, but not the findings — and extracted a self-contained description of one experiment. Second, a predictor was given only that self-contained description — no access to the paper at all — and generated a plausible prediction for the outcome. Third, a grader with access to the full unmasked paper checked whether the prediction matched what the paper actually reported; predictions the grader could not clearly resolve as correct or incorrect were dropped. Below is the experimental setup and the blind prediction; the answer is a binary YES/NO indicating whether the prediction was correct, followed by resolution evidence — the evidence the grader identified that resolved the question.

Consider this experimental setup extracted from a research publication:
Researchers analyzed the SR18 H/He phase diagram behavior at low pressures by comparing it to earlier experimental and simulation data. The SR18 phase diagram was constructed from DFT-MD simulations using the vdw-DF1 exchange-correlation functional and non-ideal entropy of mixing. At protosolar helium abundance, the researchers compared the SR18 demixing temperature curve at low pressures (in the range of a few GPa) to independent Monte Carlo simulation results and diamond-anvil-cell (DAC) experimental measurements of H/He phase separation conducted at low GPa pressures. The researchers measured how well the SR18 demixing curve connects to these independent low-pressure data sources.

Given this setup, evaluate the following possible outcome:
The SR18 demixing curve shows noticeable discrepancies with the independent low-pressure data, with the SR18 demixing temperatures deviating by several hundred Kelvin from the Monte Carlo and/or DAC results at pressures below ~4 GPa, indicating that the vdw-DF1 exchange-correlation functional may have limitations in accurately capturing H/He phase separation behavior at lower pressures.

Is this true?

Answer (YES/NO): NO